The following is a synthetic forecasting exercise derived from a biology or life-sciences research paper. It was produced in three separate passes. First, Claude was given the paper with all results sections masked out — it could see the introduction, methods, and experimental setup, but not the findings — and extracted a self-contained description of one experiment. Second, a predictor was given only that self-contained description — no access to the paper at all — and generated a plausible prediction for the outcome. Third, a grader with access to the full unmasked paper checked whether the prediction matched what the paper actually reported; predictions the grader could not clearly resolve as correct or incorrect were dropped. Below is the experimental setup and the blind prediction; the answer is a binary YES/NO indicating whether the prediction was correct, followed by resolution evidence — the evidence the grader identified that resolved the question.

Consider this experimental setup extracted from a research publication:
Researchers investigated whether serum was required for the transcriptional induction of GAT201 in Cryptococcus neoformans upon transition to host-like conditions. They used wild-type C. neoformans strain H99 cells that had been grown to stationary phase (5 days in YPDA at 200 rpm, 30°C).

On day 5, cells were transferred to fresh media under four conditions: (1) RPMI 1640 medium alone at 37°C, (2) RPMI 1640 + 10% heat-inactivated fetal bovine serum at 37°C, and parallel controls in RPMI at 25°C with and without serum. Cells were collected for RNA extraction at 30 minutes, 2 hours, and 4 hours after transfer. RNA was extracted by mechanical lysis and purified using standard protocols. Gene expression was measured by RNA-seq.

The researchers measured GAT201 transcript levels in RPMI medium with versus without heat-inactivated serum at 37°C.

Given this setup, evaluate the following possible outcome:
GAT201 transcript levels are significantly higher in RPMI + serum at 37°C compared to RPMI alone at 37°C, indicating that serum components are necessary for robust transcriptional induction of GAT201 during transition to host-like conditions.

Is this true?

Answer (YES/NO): NO